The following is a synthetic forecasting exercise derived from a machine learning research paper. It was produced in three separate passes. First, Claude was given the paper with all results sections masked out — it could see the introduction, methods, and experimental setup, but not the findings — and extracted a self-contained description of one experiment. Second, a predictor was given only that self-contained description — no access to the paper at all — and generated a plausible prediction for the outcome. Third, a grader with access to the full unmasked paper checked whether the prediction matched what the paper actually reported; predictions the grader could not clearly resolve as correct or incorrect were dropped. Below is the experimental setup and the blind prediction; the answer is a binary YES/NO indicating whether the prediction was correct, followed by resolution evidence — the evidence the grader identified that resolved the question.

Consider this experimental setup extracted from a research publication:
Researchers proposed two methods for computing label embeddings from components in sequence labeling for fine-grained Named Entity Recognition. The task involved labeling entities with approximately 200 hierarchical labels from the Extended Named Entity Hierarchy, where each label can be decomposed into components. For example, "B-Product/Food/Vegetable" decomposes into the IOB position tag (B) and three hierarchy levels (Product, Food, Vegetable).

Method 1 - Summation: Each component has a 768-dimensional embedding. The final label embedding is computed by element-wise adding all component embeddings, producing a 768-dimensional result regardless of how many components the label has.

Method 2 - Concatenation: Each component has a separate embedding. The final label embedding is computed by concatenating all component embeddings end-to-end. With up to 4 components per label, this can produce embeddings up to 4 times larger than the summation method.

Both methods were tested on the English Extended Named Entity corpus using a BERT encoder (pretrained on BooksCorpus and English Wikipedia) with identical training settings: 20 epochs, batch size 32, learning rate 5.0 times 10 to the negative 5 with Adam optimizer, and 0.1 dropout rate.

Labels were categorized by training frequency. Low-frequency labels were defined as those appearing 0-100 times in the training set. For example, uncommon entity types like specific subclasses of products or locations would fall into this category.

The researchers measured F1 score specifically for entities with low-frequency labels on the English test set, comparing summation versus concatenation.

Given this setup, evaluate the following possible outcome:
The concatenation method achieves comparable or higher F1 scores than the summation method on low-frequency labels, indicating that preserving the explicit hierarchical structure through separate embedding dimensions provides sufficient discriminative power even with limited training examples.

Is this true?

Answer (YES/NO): NO